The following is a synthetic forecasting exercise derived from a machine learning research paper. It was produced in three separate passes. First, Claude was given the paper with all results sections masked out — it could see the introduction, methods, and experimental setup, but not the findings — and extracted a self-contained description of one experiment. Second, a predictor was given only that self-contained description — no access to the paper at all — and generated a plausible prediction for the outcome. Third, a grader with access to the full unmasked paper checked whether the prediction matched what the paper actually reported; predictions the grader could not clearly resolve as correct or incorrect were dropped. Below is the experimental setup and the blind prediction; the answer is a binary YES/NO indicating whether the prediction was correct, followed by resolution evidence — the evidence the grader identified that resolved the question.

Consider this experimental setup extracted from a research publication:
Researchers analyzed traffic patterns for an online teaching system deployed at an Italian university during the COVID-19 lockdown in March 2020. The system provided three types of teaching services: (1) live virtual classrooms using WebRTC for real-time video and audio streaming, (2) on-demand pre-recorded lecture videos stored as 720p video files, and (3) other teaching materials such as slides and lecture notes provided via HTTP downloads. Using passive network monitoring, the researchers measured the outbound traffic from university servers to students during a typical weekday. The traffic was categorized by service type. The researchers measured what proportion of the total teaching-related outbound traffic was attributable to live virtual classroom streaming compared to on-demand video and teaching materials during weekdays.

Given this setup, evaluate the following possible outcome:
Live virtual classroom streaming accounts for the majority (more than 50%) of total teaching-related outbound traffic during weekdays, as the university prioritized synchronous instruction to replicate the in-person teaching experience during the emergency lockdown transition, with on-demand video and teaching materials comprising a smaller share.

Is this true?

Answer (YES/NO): NO